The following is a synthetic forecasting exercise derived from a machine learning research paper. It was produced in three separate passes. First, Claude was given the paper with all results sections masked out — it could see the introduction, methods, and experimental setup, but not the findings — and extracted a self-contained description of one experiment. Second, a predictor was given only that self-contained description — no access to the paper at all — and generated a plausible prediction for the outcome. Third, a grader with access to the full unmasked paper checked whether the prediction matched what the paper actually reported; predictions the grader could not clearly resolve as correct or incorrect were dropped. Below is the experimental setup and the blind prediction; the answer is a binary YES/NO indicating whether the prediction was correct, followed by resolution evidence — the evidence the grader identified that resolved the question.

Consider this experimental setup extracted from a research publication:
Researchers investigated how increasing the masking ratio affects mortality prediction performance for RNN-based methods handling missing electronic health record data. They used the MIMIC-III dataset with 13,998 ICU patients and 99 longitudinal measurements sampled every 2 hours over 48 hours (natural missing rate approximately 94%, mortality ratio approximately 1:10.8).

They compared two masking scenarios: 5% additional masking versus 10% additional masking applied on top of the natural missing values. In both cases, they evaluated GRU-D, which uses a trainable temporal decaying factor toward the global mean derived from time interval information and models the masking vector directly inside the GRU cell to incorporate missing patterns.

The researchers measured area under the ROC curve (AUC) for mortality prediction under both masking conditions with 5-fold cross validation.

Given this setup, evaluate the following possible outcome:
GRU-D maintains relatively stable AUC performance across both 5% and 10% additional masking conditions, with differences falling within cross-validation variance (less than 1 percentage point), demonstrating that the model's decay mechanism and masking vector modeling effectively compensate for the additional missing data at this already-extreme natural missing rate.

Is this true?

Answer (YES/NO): YES